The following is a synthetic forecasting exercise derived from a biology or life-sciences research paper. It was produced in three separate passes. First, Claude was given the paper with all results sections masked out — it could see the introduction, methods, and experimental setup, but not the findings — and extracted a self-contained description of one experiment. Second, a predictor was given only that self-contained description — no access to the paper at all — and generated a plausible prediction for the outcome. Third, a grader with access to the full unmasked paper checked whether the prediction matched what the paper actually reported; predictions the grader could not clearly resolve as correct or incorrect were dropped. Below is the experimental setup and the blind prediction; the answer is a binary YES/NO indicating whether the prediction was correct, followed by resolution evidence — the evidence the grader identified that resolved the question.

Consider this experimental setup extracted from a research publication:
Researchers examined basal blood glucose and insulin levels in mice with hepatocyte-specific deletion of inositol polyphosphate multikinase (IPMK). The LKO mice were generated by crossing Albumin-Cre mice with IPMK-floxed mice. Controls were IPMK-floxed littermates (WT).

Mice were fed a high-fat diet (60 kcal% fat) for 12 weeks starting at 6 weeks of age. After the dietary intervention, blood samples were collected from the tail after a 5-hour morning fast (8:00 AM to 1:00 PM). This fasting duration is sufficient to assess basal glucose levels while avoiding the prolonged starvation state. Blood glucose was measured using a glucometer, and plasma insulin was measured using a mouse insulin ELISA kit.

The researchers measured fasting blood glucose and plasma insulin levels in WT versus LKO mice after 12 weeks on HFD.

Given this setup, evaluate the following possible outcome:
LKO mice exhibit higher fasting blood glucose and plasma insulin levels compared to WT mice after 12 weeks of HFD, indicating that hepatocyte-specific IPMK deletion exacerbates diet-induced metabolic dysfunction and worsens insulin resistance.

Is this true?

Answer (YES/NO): NO